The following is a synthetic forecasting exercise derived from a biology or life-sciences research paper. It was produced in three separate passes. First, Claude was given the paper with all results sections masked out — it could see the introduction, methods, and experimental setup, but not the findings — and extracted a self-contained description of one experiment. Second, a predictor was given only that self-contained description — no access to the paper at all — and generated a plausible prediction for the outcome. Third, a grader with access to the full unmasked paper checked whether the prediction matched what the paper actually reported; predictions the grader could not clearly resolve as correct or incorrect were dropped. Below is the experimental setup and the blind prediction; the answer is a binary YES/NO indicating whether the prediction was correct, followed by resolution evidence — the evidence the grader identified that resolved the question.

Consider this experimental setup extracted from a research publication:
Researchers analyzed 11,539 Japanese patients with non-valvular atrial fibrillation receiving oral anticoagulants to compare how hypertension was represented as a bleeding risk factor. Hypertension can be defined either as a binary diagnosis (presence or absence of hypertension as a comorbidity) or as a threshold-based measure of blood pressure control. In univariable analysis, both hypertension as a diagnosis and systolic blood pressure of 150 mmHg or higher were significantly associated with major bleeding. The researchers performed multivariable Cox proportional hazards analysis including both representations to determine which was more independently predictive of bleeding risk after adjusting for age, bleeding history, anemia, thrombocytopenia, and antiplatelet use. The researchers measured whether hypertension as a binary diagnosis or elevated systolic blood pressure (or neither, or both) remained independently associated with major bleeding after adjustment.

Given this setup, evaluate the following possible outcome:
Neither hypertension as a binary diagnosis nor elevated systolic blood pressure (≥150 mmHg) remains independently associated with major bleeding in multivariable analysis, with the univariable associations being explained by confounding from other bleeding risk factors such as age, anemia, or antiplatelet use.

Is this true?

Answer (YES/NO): NO